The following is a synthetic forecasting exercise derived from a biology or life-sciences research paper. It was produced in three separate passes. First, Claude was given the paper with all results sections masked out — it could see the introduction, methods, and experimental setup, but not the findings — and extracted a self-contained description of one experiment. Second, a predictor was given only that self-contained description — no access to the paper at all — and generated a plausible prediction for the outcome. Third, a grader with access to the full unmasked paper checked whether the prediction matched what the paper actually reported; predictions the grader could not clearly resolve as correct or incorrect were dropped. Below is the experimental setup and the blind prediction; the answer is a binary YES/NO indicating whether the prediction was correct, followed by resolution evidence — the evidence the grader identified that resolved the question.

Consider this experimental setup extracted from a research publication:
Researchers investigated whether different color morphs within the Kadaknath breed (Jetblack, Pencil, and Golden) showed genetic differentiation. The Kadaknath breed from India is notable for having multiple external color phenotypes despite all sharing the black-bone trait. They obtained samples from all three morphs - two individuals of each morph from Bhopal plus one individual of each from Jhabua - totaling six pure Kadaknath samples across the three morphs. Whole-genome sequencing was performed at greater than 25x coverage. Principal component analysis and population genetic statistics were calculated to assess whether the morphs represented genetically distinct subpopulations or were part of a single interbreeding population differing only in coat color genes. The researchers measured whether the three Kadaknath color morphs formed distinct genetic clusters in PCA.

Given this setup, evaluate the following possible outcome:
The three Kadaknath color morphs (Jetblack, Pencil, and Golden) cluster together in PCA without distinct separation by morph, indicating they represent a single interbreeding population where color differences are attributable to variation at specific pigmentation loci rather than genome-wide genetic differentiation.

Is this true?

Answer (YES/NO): YES